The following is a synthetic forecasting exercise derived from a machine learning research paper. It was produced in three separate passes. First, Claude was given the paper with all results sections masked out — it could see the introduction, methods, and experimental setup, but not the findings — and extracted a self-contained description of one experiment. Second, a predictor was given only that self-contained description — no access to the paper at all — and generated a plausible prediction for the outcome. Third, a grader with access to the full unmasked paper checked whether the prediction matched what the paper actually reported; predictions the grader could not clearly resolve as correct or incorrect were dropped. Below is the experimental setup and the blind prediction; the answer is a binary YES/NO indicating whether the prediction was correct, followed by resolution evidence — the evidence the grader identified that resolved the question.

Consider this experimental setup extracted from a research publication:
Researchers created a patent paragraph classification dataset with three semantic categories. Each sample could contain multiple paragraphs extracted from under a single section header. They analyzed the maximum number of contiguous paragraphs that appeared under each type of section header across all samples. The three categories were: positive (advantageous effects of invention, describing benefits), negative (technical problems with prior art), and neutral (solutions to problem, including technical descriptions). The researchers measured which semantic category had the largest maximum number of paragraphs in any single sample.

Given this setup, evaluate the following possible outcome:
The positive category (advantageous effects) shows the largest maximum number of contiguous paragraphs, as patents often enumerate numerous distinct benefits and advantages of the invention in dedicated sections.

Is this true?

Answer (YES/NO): NO